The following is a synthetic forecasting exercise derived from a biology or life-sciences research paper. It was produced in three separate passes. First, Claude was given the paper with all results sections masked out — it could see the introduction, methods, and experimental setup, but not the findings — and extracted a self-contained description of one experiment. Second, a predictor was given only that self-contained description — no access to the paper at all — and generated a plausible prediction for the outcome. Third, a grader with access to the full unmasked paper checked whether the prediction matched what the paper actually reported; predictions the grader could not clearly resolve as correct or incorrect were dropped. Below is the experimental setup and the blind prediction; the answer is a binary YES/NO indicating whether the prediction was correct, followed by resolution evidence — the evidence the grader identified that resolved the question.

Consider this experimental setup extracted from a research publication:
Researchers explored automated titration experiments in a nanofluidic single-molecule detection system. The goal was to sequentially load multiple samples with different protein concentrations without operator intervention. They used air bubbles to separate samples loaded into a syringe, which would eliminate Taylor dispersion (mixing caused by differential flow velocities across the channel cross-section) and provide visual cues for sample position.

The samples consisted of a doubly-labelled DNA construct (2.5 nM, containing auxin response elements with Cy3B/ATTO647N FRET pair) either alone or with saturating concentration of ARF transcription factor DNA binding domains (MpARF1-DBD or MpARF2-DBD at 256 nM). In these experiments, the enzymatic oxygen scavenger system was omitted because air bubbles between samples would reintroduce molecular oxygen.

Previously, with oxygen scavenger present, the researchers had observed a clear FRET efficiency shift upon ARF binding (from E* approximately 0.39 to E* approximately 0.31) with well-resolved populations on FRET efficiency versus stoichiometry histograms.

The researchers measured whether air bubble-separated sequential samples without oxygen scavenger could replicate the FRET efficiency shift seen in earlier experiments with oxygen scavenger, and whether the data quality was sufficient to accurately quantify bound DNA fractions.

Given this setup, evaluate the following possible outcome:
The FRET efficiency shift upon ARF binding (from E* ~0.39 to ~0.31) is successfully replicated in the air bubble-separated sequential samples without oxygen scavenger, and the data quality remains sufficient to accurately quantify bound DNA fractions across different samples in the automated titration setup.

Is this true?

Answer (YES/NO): NO